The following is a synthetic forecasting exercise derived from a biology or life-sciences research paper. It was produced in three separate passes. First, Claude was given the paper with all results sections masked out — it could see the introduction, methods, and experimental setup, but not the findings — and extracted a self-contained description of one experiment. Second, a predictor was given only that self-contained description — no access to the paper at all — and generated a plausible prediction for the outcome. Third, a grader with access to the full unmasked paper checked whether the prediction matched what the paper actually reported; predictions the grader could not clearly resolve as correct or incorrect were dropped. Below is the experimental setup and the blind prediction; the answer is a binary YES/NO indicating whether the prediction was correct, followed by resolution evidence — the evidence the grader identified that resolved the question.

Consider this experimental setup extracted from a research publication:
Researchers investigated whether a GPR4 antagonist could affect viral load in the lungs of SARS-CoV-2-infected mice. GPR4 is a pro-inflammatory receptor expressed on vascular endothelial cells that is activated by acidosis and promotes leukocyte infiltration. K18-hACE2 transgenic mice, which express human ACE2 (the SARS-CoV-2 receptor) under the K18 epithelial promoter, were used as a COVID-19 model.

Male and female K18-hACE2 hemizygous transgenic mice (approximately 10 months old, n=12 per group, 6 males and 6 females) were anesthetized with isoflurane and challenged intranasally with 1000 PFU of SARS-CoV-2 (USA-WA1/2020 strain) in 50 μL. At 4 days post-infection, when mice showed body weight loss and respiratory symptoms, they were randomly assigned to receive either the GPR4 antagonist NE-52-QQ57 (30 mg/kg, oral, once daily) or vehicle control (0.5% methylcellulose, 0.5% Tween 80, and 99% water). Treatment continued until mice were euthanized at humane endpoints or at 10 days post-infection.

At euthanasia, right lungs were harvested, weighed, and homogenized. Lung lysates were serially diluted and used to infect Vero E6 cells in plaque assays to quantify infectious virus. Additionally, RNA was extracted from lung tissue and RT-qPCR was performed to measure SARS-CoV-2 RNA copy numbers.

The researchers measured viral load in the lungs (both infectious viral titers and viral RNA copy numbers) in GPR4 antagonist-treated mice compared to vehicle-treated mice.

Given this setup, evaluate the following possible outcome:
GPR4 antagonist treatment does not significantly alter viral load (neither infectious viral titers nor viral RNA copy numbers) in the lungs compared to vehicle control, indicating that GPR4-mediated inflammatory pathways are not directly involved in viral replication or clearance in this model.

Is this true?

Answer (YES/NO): NO